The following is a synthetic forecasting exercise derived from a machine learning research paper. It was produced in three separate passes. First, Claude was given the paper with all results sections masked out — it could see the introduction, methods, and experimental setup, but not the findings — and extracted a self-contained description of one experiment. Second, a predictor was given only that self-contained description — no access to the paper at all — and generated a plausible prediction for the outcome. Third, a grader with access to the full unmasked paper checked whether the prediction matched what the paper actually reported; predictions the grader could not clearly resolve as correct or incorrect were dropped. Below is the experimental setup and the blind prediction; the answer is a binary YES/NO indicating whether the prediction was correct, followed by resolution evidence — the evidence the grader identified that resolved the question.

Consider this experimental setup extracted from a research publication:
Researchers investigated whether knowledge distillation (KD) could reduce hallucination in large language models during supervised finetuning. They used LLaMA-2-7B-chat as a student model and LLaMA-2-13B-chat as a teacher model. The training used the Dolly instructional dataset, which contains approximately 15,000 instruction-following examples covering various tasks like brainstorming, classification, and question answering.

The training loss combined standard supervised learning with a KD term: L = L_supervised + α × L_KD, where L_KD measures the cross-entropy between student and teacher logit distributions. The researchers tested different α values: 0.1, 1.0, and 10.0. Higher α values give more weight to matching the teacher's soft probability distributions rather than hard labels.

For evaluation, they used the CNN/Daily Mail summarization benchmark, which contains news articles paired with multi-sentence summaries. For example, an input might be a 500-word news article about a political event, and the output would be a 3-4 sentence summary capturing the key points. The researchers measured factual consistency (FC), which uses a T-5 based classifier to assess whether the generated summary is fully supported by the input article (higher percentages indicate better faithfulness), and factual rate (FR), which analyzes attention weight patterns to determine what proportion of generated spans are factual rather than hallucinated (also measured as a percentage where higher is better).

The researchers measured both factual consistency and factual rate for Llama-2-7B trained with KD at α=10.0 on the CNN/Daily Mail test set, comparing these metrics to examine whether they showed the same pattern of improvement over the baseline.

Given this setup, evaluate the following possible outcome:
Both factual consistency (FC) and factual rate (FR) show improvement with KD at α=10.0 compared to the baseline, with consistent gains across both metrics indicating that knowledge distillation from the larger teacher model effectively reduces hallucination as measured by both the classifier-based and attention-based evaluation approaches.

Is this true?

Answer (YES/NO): NO